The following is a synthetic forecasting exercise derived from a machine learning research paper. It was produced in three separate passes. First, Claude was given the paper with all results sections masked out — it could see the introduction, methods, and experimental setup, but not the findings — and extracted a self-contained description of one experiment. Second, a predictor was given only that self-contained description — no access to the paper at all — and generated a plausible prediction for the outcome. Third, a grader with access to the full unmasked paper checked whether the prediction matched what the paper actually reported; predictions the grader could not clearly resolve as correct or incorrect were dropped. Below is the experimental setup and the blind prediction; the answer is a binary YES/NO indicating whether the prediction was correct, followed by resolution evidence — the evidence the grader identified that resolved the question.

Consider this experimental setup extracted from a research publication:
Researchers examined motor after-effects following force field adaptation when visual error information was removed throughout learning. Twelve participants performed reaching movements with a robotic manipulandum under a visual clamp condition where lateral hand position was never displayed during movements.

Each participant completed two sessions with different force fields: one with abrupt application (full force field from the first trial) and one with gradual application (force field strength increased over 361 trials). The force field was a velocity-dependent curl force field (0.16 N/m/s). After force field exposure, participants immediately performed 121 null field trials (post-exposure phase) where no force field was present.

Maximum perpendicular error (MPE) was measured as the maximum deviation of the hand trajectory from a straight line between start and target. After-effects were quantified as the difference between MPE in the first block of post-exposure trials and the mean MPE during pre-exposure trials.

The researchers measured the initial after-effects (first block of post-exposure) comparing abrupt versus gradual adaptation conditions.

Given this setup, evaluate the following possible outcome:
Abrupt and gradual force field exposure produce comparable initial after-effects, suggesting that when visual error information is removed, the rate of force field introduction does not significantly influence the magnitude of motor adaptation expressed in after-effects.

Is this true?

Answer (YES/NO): YES